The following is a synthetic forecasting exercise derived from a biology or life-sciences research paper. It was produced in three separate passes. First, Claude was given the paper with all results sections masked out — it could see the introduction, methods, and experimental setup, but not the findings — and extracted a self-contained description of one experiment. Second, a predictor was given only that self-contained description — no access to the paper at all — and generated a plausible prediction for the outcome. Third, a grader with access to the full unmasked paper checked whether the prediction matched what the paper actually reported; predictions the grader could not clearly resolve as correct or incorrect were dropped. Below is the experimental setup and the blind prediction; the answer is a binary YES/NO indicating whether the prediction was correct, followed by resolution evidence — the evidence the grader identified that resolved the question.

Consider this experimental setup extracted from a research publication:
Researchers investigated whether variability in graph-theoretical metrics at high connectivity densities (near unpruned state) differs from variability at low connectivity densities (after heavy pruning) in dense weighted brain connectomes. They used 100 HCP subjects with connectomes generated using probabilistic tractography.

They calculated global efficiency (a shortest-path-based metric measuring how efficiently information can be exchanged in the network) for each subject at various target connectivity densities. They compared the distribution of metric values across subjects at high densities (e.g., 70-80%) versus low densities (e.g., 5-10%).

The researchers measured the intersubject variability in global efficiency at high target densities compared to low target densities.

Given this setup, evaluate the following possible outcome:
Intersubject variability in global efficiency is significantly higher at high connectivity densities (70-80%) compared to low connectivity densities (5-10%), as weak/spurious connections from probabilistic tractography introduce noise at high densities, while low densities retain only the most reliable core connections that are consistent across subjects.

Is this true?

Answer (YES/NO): NO